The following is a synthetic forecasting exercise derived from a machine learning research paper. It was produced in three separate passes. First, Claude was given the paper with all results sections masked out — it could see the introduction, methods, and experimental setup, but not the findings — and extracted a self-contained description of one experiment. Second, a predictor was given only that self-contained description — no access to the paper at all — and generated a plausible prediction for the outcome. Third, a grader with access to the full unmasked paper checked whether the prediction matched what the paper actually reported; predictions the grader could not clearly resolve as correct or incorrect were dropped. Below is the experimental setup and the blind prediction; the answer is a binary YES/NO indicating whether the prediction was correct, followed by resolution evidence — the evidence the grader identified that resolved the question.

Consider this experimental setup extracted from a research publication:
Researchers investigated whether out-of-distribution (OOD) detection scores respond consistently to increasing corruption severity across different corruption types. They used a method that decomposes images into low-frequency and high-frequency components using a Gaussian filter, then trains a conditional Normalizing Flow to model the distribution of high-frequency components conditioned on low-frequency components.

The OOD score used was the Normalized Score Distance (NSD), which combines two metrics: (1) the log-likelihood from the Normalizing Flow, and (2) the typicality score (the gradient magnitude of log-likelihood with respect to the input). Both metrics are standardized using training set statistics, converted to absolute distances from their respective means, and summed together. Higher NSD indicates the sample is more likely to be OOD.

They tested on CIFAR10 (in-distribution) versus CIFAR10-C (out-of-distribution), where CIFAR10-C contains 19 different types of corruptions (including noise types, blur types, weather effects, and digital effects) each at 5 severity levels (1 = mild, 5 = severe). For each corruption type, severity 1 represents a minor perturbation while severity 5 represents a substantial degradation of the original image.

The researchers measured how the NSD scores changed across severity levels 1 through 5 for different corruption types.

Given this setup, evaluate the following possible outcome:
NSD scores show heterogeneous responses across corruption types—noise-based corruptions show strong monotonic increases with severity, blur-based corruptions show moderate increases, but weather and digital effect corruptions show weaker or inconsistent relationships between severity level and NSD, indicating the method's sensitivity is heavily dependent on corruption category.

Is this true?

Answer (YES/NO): NO